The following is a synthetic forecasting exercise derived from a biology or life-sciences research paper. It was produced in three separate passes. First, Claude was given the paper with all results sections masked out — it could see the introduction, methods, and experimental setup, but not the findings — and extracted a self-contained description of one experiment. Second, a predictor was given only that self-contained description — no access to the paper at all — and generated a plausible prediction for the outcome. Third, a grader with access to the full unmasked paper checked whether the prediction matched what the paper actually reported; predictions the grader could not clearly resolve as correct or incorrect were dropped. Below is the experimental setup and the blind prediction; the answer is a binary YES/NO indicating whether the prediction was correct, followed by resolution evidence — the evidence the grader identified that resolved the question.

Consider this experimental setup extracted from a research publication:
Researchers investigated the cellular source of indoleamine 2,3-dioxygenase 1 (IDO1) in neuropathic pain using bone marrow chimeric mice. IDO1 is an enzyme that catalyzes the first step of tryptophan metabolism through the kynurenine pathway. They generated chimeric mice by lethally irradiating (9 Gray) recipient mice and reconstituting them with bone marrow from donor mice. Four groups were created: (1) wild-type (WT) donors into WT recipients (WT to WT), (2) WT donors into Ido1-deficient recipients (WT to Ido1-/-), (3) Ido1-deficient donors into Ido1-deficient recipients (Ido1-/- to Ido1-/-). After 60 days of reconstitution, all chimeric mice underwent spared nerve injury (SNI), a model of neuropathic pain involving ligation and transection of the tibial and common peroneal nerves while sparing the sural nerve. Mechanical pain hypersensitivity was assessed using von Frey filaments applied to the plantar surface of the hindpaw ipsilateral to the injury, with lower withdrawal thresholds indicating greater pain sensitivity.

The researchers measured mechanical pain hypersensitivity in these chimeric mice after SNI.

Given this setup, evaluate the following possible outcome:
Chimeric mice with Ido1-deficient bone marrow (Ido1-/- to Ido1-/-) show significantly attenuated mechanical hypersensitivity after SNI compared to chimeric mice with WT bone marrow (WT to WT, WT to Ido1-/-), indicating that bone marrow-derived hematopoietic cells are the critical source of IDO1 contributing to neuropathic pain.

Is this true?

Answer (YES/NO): YES